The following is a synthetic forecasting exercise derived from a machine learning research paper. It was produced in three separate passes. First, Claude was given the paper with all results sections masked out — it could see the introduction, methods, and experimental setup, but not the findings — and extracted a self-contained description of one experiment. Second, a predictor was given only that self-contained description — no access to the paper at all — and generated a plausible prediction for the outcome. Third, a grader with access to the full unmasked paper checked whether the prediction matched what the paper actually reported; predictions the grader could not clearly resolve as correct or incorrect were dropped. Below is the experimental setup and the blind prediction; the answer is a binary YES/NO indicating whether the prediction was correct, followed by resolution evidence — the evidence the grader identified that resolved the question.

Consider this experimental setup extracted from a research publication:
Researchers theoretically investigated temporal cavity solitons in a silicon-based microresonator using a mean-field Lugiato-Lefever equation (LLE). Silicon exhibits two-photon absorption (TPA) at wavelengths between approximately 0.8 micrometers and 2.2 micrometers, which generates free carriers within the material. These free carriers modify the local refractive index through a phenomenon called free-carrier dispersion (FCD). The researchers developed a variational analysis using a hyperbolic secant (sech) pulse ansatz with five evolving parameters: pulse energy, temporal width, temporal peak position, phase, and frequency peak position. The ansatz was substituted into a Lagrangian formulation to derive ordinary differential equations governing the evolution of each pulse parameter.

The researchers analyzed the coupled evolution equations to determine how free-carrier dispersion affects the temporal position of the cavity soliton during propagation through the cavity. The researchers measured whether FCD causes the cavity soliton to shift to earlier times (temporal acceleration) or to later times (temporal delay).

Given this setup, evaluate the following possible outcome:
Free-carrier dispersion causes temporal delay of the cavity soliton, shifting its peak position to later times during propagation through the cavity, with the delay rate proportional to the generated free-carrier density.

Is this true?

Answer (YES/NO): NO